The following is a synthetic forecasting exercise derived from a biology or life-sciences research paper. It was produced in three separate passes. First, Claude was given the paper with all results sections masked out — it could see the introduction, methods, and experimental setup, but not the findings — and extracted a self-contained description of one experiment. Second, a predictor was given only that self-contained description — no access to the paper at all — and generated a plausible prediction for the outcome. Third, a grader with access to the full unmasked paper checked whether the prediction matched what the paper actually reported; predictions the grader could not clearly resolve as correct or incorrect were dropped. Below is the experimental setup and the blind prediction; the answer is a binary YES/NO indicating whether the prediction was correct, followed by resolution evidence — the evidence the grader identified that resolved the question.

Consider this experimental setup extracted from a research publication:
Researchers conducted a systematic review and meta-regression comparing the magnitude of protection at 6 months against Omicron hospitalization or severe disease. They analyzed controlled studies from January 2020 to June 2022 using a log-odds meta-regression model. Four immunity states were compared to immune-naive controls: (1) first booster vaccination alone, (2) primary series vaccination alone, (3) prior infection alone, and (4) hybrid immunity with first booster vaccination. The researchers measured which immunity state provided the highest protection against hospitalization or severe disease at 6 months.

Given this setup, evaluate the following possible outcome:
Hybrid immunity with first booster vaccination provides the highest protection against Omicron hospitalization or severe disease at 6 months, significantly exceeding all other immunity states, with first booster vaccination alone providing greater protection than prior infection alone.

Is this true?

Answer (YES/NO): NO